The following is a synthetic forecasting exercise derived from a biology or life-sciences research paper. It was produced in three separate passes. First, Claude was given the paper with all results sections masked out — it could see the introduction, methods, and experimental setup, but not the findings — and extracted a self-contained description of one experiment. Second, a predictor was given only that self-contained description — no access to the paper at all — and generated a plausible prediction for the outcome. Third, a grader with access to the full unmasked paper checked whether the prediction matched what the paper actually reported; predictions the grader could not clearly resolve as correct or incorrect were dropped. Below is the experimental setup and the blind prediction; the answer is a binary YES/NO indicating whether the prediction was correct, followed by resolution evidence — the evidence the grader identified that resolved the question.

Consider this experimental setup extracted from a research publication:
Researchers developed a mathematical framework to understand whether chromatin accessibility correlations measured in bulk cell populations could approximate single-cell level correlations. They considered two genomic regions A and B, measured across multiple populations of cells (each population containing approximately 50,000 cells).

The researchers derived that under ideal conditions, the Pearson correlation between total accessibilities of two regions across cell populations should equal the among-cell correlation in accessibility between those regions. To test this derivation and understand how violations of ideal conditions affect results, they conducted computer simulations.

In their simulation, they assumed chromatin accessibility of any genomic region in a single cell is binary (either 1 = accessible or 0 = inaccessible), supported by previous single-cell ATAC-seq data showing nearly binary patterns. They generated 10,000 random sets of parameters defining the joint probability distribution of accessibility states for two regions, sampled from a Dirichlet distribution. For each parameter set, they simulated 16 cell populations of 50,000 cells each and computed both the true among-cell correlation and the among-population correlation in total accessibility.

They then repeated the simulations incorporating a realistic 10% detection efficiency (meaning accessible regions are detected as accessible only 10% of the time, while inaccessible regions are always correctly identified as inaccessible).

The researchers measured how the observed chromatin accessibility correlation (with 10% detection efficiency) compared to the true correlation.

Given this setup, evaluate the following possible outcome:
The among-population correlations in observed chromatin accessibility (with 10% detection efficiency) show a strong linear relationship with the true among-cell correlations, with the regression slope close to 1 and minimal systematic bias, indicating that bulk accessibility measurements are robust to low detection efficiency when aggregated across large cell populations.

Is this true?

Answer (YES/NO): NO